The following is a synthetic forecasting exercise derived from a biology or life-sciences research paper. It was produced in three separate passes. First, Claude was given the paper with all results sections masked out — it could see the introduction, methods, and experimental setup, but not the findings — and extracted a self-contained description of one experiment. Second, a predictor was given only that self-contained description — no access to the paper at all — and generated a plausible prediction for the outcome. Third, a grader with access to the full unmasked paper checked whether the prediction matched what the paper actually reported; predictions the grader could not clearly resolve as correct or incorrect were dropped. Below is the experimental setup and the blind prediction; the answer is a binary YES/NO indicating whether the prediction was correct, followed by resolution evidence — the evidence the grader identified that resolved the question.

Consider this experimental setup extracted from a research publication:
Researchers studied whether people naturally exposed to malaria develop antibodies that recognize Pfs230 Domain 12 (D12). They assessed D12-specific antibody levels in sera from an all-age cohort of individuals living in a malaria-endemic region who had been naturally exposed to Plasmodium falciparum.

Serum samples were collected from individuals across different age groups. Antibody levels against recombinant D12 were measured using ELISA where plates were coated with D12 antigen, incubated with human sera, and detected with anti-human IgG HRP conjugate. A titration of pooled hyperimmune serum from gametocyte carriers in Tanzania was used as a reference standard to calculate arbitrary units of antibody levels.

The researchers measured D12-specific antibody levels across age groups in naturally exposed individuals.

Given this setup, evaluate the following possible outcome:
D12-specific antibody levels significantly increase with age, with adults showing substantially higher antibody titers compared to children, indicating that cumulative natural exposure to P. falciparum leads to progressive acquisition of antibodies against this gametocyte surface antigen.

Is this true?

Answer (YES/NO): YES